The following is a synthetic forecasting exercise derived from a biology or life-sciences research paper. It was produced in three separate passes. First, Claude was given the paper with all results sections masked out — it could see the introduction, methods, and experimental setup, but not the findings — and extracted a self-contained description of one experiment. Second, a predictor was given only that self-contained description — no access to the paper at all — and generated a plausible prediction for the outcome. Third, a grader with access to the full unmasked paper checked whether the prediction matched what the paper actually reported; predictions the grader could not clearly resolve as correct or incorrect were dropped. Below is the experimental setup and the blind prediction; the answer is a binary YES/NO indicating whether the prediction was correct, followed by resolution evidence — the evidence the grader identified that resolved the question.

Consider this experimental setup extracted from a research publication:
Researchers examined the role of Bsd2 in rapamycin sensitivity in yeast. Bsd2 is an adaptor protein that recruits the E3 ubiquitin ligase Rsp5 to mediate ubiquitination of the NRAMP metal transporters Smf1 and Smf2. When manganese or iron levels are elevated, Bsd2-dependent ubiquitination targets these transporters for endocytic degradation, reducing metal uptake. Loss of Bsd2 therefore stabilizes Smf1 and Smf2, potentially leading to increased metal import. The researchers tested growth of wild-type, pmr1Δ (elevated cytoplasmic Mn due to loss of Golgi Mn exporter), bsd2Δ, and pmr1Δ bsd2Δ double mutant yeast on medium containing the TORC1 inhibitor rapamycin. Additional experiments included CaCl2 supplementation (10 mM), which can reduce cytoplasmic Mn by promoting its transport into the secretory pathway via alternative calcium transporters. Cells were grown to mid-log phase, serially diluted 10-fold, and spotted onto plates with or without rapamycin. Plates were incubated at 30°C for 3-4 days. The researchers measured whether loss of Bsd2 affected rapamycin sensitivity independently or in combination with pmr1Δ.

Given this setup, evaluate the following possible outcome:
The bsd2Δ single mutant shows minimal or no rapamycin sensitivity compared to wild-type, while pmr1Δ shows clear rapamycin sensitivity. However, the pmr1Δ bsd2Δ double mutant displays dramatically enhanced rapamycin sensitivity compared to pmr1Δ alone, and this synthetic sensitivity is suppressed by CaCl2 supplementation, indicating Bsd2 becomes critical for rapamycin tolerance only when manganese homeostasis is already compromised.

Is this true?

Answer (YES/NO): NO